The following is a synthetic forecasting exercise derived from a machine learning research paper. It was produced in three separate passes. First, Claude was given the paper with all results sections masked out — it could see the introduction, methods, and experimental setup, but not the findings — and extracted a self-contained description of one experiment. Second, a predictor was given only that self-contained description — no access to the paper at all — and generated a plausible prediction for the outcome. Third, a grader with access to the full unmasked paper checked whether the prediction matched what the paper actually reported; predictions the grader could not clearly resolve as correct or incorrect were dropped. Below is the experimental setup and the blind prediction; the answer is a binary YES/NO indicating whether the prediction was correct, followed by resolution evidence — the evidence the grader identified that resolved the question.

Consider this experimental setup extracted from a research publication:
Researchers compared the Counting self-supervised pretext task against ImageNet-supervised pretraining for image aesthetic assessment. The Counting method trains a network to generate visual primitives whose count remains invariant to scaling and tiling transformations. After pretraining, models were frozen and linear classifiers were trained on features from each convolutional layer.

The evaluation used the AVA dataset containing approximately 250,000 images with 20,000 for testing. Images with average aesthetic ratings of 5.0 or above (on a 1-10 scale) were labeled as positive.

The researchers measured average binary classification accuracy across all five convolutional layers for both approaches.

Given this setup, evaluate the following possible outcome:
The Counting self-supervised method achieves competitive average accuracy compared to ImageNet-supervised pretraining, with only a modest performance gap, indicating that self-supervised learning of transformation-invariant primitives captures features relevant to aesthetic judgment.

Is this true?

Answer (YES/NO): NO